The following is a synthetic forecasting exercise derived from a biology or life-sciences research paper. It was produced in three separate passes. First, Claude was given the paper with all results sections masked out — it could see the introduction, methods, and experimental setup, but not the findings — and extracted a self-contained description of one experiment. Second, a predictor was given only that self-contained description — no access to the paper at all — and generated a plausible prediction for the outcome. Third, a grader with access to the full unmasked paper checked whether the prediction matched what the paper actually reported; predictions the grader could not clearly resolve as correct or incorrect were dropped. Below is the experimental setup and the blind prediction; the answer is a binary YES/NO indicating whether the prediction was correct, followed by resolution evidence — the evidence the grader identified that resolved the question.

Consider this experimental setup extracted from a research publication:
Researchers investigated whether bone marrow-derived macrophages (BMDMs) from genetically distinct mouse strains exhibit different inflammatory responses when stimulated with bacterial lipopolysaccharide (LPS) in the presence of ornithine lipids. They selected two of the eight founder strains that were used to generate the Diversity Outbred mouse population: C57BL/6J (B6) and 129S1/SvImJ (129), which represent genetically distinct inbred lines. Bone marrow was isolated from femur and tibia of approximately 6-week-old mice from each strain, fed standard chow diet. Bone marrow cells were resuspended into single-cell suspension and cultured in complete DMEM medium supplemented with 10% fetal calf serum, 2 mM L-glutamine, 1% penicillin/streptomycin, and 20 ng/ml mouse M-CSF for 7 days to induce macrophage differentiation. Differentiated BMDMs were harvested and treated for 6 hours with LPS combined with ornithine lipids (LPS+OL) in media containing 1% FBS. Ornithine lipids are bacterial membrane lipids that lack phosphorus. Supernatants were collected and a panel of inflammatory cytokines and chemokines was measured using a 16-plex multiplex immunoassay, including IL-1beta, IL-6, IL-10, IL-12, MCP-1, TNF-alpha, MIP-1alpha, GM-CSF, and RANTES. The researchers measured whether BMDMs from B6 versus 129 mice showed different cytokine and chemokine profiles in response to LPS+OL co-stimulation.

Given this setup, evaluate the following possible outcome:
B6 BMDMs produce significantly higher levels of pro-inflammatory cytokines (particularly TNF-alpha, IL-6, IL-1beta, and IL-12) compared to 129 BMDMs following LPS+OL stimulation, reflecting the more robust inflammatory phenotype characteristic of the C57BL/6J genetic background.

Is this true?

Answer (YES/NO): NO